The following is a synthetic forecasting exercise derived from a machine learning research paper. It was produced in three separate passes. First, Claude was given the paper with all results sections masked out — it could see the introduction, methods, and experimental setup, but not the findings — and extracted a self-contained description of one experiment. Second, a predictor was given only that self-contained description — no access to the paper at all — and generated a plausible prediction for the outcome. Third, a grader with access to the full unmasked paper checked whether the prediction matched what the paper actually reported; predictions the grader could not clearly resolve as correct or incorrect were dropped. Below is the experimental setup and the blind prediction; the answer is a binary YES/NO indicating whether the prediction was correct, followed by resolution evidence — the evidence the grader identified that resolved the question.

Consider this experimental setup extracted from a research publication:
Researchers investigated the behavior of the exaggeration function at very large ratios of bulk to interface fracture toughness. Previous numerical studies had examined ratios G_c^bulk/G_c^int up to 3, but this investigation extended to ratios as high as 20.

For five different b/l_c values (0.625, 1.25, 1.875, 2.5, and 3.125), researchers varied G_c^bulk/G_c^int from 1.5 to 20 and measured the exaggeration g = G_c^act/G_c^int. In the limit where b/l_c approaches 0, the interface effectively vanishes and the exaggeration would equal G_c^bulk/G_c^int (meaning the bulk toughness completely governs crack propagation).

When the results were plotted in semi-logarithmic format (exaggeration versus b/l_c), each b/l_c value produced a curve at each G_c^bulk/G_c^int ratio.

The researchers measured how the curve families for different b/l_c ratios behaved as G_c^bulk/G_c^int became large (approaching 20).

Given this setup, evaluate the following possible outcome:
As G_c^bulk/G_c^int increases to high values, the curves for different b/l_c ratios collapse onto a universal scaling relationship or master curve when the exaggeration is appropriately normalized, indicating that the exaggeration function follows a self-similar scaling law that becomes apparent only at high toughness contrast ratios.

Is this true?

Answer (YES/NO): NO